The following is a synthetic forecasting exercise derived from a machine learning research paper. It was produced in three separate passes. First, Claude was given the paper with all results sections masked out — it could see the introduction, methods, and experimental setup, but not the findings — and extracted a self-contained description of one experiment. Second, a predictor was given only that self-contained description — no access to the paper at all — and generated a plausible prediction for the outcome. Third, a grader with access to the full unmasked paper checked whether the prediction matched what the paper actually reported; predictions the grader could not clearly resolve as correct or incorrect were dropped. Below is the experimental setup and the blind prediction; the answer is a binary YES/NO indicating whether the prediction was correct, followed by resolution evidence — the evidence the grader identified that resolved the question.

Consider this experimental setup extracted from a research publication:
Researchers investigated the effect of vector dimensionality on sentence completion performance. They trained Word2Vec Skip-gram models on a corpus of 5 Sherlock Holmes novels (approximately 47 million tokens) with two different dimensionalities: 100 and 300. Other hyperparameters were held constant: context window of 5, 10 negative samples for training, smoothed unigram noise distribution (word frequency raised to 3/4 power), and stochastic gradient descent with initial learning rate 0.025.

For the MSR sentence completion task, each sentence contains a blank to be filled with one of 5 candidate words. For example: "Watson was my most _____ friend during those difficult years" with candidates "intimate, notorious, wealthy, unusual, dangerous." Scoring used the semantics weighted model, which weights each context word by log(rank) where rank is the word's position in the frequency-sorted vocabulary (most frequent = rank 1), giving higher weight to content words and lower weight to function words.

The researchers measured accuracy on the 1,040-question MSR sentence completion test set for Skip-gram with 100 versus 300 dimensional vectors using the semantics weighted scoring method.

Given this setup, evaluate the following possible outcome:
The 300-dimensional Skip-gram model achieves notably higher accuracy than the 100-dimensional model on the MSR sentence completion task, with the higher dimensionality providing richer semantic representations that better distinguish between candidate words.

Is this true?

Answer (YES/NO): NO